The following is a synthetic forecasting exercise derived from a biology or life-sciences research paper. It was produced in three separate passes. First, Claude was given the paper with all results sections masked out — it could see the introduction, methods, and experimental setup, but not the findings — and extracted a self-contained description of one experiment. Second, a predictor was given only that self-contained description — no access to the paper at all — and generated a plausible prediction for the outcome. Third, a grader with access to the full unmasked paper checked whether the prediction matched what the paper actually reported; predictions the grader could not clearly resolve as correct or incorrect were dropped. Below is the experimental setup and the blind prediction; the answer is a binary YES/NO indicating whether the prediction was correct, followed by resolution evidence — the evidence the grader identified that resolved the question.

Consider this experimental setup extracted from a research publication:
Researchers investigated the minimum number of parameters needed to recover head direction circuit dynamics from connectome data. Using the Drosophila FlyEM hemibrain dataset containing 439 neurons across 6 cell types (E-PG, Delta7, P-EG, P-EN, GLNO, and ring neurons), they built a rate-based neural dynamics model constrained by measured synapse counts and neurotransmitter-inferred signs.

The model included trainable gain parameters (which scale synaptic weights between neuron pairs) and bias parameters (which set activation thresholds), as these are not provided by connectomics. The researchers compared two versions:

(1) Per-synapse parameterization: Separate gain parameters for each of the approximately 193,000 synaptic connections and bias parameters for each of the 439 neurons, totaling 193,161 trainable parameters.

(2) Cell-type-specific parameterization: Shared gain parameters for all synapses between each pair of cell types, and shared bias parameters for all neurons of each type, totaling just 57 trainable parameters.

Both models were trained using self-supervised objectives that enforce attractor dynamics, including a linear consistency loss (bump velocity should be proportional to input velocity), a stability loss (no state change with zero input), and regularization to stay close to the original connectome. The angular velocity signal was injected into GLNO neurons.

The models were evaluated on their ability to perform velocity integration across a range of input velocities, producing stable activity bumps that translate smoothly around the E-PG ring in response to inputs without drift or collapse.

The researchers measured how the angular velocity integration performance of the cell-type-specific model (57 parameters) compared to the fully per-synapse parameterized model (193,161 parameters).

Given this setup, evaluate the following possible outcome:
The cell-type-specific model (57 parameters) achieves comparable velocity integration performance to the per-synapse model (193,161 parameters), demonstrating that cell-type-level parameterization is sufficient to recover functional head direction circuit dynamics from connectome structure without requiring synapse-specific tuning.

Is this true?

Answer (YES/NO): YES